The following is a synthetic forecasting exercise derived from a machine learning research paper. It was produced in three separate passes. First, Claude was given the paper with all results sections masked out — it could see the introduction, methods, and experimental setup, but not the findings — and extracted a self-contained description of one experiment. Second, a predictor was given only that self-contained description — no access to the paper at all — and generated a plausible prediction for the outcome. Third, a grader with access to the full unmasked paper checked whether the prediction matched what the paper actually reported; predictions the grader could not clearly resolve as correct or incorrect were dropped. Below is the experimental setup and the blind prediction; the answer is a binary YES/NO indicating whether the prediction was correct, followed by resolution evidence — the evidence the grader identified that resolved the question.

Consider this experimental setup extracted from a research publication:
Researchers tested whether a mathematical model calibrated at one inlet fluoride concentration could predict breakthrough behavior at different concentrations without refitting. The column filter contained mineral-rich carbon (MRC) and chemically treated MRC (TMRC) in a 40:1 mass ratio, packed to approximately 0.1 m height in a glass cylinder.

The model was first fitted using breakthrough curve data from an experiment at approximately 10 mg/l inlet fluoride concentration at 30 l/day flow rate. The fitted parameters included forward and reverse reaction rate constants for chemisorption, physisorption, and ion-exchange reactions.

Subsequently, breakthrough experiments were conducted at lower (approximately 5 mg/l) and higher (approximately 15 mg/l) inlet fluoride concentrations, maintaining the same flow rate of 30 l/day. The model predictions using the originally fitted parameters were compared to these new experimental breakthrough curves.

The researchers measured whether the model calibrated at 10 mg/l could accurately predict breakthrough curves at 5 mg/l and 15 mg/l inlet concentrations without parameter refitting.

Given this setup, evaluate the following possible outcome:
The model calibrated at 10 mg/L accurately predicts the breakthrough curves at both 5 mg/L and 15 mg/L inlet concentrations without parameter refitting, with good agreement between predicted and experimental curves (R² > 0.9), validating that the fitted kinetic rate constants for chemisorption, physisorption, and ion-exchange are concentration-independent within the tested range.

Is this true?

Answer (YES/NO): NO